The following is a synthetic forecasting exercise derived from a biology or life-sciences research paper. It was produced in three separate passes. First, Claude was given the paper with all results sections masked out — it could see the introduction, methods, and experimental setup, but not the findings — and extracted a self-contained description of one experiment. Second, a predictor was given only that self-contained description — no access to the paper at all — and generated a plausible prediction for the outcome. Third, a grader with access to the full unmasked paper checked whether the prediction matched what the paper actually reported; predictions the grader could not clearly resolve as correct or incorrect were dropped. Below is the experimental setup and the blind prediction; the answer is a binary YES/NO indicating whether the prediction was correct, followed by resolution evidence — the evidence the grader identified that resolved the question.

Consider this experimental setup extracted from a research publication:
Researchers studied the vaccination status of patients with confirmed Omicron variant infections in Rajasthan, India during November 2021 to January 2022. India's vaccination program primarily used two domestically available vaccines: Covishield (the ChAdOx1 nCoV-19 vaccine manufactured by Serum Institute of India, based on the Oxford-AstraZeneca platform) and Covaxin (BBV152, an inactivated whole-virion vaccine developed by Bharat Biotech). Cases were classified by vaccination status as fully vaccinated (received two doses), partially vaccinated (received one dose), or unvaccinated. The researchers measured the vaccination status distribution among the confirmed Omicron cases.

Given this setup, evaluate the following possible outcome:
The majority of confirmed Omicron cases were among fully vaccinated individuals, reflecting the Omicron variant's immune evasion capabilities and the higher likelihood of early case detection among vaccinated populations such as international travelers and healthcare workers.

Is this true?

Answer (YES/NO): YES